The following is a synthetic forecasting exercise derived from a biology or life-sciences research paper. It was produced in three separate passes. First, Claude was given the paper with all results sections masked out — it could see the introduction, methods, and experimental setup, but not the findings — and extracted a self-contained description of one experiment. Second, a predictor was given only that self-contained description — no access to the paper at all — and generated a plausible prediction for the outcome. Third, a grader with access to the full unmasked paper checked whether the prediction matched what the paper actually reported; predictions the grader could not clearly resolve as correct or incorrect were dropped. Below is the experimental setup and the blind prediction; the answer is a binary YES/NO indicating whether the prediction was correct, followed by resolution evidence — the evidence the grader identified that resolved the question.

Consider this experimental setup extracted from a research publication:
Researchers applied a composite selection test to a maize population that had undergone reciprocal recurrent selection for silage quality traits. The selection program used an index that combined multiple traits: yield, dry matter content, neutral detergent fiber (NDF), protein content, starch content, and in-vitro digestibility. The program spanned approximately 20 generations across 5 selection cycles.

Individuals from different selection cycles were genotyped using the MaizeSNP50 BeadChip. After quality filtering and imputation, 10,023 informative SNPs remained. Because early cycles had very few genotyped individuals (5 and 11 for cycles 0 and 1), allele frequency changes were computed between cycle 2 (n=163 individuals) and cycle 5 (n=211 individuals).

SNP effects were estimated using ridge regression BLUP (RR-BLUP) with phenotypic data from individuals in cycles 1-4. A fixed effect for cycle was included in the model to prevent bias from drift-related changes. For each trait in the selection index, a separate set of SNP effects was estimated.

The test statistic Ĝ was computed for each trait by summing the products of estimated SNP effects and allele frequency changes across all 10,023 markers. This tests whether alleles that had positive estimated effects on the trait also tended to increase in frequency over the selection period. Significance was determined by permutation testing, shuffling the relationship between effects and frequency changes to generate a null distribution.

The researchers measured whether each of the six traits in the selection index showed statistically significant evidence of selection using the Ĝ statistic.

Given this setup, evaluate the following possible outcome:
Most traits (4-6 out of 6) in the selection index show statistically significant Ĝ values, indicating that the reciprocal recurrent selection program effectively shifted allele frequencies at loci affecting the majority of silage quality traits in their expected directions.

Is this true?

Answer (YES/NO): NO